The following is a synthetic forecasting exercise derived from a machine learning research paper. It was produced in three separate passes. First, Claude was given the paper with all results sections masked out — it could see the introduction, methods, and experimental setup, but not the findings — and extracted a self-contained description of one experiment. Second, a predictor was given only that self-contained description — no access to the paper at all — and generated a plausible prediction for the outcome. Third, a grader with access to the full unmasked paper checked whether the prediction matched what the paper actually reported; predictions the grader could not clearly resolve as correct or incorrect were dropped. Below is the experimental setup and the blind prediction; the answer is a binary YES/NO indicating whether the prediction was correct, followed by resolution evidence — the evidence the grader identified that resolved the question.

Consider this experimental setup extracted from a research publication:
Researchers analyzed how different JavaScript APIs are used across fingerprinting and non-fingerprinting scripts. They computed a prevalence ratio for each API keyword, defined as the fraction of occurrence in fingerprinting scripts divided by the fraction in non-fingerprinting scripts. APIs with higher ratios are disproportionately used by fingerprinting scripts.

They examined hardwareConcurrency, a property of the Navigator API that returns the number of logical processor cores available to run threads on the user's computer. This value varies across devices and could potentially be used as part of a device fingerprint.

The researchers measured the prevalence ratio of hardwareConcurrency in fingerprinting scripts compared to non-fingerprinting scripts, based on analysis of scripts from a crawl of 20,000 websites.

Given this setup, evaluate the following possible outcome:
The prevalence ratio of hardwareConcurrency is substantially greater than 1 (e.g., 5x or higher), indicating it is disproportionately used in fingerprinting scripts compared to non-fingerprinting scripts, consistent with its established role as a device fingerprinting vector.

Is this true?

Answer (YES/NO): YES